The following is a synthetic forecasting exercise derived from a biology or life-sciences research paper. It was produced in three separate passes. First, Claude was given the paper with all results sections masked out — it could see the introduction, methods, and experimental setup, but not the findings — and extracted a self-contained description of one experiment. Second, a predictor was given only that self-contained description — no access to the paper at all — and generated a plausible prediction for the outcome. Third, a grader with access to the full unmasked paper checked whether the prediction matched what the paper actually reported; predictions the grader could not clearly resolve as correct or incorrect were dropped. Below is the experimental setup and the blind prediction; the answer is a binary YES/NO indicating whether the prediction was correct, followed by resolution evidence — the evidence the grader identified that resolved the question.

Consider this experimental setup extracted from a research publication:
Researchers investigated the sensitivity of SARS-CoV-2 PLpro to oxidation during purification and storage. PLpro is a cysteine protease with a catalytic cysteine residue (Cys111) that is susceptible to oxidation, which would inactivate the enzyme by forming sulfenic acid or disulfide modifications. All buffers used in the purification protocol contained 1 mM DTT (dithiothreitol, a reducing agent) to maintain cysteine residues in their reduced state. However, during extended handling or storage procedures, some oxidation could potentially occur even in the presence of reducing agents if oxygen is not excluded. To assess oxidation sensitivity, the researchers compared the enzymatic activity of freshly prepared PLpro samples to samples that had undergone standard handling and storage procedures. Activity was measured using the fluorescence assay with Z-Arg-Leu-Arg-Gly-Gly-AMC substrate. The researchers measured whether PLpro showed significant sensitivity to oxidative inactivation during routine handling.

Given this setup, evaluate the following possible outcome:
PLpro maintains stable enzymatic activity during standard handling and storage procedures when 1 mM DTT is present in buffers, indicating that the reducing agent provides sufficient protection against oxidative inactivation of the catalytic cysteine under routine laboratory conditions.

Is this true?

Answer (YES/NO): NO